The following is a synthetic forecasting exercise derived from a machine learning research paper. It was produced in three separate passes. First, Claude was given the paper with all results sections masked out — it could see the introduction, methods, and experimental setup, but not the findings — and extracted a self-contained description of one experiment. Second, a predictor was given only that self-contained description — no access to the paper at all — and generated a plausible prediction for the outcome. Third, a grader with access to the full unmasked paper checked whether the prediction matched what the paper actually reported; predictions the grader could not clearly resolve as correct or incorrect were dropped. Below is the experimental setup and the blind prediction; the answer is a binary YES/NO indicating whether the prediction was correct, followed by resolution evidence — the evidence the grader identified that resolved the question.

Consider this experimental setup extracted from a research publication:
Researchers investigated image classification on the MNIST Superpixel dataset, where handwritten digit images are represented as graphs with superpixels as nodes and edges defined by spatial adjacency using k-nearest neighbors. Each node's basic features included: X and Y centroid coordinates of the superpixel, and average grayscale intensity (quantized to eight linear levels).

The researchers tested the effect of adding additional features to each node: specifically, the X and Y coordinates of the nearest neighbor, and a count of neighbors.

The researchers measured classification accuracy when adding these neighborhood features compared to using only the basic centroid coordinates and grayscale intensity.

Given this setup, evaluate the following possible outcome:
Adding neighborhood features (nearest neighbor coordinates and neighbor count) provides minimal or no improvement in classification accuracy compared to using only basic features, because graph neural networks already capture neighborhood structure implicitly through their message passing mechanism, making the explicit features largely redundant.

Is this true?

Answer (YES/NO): NO